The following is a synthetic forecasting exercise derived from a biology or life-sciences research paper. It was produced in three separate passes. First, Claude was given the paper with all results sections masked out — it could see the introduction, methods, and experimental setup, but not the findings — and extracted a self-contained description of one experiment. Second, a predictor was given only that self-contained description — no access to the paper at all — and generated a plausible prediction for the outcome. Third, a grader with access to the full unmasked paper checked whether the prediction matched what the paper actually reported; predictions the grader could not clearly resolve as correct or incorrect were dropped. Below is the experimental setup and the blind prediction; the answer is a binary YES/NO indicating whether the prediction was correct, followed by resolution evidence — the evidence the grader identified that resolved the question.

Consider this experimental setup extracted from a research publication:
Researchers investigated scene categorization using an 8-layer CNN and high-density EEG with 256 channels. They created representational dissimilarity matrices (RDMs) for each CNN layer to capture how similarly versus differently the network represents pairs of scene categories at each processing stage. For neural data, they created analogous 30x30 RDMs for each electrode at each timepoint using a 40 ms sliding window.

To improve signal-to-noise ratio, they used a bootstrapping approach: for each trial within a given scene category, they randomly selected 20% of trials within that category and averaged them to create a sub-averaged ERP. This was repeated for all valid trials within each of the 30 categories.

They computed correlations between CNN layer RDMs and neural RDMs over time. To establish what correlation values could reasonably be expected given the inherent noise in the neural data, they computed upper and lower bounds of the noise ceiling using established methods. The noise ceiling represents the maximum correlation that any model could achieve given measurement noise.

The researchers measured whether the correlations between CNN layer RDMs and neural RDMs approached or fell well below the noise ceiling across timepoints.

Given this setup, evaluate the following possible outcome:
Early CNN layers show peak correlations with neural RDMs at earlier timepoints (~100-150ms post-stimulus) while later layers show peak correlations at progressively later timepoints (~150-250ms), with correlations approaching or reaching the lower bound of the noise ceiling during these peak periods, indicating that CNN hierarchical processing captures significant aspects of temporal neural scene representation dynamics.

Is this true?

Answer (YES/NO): NO